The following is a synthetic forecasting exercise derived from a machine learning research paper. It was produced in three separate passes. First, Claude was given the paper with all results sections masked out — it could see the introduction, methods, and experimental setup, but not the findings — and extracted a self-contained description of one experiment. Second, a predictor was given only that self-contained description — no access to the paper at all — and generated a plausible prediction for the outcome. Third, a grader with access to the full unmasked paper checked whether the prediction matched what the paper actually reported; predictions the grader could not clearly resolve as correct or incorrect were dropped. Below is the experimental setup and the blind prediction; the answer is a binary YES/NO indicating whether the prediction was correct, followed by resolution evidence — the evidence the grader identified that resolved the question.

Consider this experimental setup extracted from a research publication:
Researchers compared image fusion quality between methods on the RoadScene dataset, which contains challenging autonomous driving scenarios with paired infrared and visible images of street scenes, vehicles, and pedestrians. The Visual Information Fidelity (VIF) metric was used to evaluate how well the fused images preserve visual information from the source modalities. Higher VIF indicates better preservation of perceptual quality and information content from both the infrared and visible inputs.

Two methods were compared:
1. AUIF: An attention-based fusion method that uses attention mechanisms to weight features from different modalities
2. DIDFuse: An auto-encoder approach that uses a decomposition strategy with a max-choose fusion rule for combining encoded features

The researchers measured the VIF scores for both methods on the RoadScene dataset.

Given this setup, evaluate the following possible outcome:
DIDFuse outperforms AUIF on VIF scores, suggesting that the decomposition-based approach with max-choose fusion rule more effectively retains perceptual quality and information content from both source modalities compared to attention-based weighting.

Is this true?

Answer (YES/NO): NO